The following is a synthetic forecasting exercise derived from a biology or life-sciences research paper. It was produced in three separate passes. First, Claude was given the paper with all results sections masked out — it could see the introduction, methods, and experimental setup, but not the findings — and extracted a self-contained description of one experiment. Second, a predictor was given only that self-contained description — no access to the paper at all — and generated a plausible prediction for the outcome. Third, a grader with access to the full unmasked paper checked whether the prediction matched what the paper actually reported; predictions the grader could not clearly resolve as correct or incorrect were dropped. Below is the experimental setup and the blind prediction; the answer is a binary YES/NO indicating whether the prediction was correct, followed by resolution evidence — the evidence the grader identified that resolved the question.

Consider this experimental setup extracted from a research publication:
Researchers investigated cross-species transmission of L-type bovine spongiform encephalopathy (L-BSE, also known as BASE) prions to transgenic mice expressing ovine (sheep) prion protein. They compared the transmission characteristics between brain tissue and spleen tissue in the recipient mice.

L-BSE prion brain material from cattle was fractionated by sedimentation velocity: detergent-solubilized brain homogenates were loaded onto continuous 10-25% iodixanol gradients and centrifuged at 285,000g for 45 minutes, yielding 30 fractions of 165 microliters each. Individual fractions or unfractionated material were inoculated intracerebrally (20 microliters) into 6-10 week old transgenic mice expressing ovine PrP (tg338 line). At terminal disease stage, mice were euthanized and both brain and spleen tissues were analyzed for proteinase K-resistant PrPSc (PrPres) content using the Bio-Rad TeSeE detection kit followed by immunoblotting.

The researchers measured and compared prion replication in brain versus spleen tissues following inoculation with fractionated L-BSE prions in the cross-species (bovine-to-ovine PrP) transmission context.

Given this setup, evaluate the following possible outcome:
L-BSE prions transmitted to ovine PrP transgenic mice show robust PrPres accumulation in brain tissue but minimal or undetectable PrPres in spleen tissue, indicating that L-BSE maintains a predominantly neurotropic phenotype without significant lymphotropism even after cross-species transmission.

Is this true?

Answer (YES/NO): NO